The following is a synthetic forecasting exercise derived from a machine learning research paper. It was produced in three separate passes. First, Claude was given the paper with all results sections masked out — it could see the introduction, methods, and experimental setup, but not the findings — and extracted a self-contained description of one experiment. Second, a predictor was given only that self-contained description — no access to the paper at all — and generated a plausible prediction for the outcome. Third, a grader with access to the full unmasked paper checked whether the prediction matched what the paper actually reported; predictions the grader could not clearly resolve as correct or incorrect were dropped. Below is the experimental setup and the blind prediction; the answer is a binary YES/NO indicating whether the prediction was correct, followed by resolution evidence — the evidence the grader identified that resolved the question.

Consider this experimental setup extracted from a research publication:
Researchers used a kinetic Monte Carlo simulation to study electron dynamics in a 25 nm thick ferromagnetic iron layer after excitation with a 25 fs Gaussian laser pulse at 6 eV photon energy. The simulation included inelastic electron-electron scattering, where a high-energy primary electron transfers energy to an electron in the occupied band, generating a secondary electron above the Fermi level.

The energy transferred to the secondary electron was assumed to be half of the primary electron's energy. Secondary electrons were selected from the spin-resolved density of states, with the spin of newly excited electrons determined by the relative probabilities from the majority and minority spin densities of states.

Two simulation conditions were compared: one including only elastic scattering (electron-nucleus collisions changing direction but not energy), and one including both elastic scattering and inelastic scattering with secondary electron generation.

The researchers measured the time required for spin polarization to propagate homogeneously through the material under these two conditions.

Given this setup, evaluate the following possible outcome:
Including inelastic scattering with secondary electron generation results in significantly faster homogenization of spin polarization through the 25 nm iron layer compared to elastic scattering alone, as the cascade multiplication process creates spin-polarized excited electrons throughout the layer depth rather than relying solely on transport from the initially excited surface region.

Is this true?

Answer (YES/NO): NO